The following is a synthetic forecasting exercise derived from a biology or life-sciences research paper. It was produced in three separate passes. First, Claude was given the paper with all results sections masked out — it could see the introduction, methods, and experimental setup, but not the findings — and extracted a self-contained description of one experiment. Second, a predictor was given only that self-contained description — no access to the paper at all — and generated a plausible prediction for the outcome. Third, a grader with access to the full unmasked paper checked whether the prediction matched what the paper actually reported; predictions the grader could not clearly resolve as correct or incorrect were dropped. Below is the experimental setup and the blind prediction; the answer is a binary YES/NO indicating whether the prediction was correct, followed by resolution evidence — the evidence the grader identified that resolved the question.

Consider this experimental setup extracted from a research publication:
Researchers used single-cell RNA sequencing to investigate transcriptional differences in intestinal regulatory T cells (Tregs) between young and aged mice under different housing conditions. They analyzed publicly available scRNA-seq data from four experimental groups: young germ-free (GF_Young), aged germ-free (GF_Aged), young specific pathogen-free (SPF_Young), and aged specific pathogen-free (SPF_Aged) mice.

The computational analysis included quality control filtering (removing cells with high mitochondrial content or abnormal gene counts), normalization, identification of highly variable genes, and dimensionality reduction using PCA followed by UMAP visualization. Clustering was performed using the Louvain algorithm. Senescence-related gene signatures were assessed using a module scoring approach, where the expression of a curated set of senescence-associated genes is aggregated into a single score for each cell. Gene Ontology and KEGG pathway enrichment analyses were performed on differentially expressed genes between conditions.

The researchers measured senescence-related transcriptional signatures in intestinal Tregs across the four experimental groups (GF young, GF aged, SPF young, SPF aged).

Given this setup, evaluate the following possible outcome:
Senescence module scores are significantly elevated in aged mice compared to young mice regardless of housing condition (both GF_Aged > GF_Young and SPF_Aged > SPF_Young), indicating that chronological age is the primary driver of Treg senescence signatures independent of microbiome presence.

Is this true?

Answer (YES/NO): NO